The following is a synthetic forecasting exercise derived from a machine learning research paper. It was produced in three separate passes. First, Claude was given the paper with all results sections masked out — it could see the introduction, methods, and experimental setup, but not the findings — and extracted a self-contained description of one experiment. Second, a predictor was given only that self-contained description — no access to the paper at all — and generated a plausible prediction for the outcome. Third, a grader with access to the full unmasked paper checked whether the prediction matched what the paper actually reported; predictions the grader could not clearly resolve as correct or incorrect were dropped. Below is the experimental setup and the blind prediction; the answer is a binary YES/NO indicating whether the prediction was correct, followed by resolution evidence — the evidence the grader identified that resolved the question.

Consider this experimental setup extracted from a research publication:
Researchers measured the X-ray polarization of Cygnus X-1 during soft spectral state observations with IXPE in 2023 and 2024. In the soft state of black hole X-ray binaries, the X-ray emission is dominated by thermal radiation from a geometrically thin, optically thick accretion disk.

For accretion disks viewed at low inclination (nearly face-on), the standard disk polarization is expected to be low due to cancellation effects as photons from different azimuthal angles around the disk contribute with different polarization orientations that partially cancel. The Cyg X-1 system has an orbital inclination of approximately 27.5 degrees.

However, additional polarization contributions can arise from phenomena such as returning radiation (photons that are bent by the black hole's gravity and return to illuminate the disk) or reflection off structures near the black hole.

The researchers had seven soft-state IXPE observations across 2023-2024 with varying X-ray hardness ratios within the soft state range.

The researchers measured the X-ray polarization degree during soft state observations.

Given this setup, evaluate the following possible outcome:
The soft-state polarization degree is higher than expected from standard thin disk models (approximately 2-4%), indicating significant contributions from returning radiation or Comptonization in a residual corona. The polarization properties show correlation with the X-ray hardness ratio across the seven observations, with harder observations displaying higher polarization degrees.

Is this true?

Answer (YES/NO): YES